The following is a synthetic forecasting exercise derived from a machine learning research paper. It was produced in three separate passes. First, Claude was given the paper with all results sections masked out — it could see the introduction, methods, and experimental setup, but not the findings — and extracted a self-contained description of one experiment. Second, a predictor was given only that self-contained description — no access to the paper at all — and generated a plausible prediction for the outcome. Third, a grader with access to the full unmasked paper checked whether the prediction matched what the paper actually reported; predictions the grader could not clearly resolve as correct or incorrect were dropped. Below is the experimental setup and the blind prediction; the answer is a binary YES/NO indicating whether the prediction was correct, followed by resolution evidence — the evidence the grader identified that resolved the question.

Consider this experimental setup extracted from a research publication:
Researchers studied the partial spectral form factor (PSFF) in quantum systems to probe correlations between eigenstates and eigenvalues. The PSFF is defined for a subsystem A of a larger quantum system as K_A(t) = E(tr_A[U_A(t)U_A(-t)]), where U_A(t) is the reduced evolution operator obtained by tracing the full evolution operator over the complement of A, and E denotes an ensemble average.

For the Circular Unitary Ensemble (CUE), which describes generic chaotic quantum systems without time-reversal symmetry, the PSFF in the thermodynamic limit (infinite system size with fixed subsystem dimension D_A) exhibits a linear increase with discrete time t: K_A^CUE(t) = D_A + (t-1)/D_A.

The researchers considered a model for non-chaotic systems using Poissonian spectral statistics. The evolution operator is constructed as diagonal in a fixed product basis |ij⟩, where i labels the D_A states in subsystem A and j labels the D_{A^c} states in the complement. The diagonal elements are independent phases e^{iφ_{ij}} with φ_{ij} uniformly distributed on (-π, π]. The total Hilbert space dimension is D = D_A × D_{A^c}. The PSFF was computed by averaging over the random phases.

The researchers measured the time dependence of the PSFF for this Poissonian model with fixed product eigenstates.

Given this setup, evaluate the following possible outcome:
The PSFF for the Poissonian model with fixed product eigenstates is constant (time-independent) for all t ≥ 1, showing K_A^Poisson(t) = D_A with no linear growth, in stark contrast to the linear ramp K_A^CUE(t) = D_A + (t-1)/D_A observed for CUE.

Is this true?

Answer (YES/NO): NO